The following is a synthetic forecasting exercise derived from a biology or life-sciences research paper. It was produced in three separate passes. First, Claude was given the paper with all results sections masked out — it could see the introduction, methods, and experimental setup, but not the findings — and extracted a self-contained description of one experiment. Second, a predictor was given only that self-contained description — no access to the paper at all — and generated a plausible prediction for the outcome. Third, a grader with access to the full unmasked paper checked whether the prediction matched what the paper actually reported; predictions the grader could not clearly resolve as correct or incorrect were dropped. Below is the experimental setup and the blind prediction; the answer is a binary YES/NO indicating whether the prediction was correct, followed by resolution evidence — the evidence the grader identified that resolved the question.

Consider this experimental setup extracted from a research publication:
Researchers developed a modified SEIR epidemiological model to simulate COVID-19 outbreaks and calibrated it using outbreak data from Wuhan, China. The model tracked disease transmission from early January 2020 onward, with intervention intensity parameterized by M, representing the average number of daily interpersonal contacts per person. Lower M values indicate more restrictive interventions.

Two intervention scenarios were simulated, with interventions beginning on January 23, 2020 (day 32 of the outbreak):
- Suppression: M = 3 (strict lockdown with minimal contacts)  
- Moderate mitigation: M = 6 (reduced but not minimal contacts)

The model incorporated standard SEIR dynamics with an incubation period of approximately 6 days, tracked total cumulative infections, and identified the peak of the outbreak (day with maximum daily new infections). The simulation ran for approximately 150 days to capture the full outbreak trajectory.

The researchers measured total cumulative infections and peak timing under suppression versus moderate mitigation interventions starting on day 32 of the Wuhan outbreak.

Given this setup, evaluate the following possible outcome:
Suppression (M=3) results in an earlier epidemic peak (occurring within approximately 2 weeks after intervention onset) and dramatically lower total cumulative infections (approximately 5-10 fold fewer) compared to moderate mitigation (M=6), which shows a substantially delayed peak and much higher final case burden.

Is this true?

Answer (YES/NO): YES